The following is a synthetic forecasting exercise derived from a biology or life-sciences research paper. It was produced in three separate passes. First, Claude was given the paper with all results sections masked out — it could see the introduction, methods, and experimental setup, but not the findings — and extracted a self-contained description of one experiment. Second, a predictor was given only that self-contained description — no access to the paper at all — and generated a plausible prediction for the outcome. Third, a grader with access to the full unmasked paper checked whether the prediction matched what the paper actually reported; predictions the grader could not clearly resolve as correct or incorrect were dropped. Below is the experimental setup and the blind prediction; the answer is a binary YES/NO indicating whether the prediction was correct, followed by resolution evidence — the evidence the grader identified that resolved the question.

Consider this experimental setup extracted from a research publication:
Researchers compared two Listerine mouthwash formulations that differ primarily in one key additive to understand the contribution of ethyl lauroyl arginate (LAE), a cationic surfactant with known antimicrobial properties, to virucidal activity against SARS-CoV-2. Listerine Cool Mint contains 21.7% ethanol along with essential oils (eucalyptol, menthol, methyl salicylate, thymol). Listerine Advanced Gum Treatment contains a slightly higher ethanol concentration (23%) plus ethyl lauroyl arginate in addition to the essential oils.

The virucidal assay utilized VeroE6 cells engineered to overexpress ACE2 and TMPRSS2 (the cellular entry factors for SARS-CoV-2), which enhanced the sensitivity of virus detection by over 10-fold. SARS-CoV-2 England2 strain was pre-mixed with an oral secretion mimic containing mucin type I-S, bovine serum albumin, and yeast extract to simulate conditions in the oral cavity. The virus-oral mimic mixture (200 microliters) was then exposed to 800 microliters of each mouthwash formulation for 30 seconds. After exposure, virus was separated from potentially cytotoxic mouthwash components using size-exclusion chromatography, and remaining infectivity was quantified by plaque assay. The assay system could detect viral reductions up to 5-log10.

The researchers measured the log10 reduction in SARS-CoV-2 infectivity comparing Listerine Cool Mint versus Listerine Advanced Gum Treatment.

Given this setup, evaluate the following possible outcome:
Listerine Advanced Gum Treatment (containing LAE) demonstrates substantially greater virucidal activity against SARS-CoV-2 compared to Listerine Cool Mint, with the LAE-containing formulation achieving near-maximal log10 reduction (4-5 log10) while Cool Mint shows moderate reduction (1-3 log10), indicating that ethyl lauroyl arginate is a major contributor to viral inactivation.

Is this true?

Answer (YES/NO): YES